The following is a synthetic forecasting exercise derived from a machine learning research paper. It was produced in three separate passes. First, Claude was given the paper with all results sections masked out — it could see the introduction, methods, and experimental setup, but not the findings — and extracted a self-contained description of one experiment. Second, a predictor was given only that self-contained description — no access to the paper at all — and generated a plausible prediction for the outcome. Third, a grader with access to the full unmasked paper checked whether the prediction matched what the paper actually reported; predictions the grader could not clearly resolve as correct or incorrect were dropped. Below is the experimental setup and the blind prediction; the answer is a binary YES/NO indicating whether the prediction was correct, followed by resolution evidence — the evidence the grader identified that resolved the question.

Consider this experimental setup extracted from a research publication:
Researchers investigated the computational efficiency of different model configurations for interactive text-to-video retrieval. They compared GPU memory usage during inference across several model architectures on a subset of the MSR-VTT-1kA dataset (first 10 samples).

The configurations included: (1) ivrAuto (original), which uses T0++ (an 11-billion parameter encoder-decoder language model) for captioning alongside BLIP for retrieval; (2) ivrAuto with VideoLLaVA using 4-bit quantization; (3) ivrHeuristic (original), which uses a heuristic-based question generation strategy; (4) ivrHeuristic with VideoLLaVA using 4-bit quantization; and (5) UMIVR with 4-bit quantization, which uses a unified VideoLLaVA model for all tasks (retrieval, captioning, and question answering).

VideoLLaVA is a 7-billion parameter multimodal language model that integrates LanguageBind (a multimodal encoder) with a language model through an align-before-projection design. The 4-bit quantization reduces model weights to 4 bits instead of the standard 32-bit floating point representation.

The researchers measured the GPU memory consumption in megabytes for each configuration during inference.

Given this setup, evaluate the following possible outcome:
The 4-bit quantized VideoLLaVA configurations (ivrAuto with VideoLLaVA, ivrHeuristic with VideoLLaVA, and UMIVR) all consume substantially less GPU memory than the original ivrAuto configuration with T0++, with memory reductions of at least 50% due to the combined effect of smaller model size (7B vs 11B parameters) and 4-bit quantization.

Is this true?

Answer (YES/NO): YES